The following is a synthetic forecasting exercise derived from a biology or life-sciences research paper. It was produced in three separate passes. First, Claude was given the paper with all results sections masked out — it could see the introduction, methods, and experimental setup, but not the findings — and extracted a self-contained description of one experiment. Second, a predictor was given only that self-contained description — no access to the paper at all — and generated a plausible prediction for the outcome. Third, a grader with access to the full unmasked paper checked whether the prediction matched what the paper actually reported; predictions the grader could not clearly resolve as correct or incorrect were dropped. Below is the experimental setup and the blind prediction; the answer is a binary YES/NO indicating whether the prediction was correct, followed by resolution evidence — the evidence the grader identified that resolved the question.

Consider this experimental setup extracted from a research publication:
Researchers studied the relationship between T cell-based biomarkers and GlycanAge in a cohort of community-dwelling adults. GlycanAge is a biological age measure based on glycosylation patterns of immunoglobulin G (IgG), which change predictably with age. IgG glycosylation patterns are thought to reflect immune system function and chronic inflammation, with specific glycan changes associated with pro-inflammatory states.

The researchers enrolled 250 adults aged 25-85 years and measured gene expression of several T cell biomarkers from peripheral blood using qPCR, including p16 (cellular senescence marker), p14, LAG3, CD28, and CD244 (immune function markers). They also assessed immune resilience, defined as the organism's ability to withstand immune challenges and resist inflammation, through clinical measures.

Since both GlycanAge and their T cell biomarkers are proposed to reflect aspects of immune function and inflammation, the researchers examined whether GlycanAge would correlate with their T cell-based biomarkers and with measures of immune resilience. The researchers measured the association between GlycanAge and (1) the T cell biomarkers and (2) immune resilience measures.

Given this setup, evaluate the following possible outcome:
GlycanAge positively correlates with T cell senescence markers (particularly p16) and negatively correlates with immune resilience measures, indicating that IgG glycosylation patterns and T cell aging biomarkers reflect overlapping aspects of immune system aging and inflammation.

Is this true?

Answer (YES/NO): NO